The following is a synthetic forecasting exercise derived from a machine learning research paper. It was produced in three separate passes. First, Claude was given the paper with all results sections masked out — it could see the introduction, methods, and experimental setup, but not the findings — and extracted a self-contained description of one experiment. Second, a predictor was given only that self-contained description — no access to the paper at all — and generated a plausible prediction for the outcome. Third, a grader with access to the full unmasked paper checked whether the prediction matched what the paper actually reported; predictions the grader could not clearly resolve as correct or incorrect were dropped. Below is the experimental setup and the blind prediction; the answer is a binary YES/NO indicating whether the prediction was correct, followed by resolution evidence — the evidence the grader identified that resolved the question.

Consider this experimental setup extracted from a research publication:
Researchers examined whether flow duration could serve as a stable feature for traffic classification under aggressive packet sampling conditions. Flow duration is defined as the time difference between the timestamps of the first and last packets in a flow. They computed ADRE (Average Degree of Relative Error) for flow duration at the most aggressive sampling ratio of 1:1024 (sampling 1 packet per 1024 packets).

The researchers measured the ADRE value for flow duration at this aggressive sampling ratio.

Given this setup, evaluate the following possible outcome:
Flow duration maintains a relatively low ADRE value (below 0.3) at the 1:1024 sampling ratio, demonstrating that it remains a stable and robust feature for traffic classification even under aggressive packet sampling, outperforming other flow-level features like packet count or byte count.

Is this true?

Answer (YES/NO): NO